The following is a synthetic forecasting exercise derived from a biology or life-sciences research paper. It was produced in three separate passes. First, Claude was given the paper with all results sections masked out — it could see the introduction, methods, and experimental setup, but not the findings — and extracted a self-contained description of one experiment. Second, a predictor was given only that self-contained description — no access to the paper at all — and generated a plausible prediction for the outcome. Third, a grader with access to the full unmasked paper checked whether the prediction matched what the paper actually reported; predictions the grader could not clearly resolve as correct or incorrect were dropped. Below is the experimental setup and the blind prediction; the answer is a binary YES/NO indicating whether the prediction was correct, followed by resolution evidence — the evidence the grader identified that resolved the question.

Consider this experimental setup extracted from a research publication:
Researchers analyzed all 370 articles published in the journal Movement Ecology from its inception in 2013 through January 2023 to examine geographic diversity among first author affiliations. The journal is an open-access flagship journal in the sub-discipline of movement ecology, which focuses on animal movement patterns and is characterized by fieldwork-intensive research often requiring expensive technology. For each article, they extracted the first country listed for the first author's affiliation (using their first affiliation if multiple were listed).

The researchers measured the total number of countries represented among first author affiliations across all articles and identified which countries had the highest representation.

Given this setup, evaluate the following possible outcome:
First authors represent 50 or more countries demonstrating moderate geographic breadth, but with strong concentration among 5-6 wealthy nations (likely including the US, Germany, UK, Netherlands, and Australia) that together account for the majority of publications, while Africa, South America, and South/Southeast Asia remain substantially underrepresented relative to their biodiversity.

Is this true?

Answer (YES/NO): NO